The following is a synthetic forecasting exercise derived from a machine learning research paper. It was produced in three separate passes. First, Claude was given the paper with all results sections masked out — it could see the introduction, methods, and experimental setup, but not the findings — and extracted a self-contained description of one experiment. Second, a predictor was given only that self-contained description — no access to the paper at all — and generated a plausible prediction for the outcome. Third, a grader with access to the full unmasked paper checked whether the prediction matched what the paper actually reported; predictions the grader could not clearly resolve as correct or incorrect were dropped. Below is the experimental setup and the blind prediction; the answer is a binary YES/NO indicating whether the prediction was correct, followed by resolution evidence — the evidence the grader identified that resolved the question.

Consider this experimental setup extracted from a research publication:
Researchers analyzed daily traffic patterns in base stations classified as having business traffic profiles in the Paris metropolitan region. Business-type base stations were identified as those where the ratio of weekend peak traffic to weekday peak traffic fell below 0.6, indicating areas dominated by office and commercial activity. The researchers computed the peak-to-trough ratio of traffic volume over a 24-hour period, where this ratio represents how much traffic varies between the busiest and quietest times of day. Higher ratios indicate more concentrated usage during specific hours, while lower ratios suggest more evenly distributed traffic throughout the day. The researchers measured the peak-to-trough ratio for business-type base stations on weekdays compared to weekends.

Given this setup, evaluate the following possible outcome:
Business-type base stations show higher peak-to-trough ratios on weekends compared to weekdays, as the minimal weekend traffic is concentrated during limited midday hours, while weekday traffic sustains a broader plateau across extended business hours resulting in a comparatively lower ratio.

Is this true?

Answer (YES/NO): NO